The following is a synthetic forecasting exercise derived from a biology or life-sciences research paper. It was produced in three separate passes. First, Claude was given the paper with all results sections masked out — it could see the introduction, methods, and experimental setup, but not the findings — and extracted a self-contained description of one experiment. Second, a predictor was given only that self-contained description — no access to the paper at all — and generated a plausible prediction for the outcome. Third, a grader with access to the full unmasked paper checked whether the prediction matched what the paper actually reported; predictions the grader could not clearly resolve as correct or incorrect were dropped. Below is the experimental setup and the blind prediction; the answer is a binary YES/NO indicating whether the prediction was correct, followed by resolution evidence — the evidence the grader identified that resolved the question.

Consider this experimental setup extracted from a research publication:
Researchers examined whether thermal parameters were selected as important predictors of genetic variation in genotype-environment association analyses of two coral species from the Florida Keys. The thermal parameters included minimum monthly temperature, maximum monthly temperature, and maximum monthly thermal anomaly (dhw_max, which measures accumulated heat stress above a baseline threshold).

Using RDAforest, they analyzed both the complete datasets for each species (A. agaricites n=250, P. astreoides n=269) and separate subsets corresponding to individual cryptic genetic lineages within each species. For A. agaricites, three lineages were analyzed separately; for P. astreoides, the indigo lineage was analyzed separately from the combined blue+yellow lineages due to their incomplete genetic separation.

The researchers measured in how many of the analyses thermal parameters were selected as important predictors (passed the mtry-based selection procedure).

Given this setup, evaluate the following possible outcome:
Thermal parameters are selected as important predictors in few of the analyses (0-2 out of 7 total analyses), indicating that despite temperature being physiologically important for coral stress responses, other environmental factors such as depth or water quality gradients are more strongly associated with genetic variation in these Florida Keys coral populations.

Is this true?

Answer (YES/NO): NO